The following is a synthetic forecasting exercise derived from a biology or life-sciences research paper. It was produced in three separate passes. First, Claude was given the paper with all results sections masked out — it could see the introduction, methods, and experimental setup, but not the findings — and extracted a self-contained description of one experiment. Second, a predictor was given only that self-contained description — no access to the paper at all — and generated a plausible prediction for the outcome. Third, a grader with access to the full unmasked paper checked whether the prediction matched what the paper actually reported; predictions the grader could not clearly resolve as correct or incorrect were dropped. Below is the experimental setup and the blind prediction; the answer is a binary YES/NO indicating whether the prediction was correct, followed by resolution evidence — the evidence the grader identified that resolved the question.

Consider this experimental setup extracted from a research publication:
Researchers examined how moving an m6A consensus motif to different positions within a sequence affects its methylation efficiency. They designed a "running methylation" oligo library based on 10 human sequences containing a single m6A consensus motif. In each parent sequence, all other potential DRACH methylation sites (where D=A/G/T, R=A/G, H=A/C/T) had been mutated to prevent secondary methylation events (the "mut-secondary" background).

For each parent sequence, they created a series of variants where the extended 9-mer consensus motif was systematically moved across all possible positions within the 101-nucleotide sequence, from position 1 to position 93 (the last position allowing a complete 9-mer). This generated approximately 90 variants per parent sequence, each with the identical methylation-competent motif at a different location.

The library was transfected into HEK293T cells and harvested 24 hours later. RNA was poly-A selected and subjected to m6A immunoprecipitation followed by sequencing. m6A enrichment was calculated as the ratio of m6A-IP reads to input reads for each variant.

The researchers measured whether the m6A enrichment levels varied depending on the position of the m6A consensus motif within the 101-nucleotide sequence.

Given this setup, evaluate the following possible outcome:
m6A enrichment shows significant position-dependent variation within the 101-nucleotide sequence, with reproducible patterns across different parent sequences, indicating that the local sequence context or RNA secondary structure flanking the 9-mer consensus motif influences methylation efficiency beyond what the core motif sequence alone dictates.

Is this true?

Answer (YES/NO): NO